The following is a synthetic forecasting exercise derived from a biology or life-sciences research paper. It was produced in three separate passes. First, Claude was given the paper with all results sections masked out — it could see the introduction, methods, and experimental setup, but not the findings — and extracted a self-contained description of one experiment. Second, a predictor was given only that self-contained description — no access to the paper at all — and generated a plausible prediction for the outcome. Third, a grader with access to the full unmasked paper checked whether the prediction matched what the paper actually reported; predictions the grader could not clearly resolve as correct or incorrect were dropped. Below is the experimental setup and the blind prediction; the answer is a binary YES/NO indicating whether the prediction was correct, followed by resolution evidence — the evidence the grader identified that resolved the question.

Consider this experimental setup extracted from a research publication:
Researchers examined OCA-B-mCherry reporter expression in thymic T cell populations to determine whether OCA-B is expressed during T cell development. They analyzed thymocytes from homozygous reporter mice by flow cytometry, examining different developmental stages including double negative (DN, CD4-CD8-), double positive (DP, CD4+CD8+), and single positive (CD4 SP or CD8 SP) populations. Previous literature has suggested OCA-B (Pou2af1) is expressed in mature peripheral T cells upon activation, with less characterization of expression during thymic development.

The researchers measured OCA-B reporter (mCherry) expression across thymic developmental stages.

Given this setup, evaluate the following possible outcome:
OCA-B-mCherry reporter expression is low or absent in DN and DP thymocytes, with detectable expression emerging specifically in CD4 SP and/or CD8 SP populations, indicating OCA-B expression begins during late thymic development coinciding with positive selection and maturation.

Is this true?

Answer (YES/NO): NO